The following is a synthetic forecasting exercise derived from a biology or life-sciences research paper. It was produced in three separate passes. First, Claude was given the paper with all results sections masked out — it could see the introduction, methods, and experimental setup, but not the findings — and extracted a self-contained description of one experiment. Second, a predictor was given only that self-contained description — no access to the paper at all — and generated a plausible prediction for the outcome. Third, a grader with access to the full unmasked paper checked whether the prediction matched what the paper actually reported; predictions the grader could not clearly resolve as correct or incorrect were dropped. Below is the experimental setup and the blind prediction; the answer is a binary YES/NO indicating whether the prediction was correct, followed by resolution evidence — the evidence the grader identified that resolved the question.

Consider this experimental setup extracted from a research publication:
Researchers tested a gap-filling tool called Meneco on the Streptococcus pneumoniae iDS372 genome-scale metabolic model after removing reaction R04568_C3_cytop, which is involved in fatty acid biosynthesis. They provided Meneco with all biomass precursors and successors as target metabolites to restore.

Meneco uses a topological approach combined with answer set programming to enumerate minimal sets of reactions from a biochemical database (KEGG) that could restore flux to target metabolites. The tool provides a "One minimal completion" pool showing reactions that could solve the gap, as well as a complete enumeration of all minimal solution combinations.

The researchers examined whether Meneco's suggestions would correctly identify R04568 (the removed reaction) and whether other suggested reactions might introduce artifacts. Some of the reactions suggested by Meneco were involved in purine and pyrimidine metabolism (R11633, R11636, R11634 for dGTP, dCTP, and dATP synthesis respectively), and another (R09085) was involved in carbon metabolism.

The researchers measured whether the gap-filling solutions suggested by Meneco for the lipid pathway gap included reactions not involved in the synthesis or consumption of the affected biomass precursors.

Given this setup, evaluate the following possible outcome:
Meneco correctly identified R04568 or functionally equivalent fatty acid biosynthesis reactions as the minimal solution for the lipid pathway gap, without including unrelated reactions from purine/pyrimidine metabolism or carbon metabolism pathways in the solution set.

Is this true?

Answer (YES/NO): NO